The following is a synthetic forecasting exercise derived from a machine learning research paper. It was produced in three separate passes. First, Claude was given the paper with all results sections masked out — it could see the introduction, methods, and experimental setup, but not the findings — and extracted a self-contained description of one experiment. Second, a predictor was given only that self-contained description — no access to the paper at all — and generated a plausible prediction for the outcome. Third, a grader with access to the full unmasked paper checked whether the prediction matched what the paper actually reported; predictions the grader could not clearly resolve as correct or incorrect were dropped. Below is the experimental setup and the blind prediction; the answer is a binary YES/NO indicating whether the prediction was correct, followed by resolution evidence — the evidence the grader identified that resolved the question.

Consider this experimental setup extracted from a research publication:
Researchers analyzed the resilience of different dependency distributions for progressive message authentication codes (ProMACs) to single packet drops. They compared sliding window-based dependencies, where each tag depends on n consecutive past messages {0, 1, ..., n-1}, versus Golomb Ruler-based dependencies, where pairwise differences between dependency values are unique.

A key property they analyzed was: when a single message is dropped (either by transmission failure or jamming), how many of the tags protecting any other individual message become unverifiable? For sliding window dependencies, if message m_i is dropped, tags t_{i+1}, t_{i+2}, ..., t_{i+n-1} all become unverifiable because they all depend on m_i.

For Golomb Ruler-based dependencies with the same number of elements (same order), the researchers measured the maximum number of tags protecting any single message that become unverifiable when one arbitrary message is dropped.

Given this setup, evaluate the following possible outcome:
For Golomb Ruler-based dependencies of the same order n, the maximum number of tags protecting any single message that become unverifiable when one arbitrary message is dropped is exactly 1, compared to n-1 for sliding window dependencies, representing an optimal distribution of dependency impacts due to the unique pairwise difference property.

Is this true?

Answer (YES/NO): YES